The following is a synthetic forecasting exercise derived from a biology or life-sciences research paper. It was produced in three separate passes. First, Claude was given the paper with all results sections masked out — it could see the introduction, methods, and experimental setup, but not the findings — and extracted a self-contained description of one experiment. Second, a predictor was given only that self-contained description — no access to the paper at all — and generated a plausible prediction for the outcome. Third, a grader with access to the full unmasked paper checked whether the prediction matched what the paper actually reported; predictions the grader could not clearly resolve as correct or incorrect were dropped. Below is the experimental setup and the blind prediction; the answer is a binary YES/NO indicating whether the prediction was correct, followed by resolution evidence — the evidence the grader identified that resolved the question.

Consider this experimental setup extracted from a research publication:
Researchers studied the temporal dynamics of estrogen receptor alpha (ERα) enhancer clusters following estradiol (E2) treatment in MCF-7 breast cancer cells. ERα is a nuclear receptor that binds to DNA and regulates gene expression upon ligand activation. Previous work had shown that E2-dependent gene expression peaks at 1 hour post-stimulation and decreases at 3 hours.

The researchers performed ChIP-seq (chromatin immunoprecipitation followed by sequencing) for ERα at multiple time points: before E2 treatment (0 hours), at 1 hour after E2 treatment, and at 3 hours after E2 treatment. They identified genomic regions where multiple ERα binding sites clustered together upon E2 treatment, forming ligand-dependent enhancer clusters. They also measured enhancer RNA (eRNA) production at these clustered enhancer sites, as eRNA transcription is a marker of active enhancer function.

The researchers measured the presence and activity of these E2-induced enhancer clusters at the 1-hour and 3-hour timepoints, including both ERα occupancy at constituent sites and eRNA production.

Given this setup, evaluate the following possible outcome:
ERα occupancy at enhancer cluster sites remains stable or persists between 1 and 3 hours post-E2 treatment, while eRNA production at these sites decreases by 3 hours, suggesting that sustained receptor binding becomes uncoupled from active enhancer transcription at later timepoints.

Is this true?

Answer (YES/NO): NO